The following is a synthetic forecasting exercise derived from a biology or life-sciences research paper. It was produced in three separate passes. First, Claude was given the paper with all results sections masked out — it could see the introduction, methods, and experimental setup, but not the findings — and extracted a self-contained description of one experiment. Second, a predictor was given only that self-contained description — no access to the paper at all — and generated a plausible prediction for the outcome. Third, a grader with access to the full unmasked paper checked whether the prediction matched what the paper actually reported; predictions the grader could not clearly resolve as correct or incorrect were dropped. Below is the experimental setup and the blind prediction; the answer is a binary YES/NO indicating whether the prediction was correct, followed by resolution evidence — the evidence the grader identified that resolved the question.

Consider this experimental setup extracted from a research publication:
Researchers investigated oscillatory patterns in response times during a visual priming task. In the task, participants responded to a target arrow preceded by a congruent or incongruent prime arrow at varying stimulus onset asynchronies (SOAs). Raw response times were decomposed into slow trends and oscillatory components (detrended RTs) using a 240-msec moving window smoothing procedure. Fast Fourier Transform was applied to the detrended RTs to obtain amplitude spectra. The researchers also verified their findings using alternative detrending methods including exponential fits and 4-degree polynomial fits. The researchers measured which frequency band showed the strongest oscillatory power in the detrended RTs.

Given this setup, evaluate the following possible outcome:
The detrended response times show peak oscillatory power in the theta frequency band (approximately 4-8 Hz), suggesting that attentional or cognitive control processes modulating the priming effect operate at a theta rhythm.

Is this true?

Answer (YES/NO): NO